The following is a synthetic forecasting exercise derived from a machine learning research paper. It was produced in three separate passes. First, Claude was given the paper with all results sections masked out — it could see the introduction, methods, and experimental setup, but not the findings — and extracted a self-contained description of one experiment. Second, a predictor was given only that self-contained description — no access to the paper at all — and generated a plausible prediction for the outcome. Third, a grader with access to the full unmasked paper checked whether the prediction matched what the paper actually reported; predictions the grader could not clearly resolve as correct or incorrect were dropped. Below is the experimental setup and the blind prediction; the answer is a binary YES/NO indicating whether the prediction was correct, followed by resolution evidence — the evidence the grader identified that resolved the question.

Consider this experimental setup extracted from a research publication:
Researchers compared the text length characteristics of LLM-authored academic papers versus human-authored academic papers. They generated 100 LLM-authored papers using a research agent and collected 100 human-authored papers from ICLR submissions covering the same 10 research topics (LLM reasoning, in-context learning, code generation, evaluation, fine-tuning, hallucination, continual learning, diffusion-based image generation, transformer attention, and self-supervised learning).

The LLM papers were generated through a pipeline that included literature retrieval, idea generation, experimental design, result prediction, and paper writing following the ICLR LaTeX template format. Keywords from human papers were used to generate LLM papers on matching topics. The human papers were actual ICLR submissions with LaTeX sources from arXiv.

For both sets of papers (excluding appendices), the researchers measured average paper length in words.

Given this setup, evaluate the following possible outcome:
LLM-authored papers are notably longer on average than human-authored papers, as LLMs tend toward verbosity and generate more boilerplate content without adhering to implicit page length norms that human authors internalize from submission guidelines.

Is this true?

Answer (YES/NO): NO